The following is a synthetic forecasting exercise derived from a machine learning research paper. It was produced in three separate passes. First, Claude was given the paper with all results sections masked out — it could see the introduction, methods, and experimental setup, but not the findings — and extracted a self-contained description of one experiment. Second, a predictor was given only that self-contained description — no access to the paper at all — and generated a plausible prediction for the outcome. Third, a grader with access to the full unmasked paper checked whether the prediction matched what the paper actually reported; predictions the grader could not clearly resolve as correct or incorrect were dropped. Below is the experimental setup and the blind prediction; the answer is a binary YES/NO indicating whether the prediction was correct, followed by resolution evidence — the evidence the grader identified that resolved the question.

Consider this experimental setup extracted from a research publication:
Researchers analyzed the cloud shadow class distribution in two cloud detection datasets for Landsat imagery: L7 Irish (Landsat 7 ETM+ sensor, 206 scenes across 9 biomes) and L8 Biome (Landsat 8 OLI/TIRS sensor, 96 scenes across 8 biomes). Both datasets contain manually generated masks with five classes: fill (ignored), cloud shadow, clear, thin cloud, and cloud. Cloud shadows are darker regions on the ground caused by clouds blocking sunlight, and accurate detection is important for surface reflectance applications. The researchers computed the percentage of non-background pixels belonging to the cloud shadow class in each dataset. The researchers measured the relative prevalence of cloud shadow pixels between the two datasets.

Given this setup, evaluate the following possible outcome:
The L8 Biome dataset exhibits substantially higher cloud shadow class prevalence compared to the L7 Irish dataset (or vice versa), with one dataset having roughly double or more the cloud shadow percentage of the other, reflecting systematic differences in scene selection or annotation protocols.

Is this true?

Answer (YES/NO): YES